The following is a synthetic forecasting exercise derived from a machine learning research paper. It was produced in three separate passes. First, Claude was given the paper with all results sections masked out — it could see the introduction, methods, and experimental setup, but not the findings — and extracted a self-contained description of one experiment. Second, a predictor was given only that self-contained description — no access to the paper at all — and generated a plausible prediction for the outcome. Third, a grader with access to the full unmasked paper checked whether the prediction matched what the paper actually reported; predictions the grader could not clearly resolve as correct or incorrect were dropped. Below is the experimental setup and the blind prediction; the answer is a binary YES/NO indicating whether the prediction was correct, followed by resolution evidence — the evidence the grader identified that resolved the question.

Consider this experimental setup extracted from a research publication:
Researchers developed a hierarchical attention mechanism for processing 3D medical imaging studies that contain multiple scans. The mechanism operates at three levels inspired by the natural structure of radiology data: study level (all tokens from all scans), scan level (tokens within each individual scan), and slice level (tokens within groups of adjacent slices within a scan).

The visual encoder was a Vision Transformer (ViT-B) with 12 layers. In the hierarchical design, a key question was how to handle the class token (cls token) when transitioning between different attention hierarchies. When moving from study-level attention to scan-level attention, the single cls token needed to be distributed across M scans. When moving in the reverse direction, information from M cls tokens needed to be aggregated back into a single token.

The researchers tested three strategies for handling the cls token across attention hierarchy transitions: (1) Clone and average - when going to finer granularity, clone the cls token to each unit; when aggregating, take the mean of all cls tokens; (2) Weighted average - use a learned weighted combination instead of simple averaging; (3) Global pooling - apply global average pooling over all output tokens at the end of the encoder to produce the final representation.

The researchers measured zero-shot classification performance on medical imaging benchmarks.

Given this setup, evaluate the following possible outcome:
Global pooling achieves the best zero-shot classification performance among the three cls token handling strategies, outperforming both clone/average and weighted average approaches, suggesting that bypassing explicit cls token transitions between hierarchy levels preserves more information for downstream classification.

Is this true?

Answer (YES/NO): NO